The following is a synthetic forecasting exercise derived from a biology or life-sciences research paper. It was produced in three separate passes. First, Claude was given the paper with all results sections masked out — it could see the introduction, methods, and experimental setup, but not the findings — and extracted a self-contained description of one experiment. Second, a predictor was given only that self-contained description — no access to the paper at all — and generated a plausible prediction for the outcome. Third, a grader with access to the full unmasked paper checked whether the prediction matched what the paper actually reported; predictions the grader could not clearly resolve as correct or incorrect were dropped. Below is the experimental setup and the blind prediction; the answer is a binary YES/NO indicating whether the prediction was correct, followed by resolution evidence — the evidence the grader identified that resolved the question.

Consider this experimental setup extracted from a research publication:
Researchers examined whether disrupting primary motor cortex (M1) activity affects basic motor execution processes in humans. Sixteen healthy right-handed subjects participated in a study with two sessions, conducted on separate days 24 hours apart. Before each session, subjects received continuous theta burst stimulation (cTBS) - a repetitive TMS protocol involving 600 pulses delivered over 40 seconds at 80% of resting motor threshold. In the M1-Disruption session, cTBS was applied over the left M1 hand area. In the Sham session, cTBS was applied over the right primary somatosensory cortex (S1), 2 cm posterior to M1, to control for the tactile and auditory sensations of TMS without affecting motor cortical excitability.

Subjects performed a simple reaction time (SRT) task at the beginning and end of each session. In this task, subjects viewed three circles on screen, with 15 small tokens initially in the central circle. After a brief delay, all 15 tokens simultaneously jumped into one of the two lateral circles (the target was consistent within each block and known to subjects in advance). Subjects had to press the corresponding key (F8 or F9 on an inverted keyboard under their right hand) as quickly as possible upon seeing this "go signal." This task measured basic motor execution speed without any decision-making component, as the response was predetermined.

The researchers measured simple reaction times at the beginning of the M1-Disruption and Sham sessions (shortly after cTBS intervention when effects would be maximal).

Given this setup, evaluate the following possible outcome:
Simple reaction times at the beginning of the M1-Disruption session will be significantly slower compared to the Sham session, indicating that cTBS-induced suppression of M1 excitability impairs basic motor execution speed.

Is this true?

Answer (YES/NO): YES